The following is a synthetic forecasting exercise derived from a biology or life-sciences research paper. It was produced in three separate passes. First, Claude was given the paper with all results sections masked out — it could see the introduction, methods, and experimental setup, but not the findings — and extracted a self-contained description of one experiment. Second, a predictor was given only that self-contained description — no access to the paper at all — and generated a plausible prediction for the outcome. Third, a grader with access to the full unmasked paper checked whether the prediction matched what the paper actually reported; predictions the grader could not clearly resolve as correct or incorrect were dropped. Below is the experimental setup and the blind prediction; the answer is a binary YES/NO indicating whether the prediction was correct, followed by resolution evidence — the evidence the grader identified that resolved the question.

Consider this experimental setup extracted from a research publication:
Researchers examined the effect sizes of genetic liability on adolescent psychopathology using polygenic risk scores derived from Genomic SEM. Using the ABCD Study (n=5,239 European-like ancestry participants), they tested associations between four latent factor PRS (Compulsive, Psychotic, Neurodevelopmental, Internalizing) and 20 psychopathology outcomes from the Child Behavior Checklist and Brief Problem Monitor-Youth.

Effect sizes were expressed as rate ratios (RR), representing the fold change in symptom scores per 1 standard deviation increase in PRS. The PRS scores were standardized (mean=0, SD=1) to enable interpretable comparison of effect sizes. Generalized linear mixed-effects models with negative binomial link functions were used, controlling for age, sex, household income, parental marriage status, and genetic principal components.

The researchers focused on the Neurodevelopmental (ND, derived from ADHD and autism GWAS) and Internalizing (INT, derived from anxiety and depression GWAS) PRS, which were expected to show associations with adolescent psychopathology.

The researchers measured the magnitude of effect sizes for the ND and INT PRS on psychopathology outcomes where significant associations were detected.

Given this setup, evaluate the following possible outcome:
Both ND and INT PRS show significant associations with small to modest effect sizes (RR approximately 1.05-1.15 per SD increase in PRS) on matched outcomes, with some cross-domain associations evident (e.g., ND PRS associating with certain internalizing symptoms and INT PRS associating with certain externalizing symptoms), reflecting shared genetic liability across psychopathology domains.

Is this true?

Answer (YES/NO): NO